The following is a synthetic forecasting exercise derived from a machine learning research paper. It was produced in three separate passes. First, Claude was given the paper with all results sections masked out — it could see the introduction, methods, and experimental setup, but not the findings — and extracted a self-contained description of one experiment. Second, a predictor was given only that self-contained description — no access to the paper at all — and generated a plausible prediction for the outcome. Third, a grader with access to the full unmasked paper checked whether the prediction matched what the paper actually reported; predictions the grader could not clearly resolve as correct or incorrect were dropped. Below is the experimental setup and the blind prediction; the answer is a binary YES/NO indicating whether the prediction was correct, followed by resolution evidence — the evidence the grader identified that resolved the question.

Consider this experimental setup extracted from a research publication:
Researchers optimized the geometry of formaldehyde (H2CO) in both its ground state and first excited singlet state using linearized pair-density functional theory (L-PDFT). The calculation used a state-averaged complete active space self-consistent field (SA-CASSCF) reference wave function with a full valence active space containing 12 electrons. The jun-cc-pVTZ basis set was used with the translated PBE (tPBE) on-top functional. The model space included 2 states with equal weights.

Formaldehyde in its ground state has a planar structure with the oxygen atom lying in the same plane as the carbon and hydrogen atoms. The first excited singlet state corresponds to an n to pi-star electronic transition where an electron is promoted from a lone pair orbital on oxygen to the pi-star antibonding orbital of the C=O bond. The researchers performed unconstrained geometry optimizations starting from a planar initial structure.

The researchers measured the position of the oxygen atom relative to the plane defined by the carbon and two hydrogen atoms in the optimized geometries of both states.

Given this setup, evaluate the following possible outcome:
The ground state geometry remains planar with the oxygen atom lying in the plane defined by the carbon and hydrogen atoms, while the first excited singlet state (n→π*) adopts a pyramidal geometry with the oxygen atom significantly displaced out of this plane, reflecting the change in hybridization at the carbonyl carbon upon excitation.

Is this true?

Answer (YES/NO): YES